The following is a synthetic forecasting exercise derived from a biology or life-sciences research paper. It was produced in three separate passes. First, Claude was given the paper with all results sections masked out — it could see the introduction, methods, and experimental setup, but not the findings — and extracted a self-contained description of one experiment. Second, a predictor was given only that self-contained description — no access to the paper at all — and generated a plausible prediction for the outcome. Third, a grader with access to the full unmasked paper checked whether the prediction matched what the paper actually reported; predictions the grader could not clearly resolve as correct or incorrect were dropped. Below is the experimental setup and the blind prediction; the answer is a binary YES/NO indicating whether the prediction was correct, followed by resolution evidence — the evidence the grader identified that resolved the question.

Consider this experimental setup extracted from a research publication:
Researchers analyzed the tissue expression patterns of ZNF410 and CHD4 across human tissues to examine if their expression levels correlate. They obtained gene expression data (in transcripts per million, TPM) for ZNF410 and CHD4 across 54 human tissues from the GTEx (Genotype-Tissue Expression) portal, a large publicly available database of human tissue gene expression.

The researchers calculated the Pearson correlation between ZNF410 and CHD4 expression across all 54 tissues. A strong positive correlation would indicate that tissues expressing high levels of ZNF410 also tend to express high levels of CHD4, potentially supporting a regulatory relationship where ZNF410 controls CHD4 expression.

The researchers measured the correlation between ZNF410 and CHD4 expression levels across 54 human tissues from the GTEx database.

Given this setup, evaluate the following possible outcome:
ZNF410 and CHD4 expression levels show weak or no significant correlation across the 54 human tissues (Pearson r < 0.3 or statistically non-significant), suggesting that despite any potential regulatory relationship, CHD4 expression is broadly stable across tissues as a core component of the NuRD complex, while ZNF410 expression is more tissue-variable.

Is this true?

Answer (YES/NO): NO